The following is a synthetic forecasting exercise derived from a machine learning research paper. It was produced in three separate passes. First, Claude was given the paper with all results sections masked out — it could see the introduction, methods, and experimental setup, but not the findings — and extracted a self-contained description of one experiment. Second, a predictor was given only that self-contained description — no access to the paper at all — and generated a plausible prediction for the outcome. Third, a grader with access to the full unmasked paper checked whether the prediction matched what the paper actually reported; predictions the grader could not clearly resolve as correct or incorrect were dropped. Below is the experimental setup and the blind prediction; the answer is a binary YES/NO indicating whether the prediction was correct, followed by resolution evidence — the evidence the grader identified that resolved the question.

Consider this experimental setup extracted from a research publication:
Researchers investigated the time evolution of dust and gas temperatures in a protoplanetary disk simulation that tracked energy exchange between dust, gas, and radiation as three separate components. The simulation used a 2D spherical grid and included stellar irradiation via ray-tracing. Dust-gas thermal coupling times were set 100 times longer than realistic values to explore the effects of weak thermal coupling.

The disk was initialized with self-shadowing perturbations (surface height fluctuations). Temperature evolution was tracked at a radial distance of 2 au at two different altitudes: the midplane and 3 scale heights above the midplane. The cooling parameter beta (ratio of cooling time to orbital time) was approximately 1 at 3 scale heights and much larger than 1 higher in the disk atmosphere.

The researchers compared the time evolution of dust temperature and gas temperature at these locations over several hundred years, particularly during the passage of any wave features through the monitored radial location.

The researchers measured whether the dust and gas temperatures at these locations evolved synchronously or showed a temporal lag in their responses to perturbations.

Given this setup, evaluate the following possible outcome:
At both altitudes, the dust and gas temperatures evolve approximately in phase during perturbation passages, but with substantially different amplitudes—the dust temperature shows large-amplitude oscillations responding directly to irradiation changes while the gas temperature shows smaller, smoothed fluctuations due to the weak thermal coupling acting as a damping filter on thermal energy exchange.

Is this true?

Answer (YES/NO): NO